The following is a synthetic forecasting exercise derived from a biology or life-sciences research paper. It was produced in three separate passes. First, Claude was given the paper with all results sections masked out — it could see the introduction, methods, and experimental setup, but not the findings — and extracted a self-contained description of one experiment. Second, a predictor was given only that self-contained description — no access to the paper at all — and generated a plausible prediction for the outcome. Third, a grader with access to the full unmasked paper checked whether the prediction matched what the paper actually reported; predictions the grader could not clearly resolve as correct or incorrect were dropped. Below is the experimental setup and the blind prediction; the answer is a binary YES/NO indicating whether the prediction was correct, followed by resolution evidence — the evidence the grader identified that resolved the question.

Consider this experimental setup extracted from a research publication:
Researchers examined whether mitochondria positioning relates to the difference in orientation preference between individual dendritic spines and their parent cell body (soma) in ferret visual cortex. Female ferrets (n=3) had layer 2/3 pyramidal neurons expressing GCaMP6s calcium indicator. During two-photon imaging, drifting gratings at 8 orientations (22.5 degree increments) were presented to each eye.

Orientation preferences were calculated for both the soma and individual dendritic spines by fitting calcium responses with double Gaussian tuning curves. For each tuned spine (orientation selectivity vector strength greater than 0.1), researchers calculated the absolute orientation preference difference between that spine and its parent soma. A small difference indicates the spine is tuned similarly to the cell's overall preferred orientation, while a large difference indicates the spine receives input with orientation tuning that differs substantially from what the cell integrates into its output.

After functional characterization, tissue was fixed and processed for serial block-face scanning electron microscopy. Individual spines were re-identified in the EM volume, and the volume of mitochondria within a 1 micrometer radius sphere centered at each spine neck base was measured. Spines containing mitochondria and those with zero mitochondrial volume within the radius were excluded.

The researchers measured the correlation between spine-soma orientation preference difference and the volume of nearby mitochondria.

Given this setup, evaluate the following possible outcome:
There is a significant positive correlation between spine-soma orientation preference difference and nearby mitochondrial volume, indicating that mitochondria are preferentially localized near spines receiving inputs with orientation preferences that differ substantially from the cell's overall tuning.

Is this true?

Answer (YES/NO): YES